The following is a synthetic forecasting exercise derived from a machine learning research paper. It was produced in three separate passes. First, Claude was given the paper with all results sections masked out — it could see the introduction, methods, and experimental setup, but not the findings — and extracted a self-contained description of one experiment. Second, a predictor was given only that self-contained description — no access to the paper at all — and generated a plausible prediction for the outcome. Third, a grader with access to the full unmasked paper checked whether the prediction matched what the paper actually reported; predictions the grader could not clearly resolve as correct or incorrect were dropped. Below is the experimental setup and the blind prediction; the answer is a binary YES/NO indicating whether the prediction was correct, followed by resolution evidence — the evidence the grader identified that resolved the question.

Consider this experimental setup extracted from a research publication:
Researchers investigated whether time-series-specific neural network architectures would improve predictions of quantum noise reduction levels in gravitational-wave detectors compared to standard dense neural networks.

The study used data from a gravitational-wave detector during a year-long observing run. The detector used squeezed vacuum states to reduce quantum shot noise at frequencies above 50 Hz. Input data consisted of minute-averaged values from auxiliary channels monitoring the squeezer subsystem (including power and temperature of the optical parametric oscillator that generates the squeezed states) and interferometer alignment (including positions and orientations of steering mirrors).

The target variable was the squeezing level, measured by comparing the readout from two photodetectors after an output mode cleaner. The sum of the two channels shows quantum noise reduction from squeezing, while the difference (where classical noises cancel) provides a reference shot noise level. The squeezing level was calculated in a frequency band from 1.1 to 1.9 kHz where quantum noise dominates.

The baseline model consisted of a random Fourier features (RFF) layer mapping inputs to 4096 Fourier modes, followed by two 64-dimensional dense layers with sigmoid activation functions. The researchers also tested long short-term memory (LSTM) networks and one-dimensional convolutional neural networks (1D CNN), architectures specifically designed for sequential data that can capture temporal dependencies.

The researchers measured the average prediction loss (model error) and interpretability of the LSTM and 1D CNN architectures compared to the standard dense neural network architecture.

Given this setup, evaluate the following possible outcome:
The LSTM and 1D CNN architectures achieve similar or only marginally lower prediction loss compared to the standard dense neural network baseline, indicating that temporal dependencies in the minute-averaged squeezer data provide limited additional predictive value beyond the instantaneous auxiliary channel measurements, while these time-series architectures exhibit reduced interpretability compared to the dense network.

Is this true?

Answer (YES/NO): YES